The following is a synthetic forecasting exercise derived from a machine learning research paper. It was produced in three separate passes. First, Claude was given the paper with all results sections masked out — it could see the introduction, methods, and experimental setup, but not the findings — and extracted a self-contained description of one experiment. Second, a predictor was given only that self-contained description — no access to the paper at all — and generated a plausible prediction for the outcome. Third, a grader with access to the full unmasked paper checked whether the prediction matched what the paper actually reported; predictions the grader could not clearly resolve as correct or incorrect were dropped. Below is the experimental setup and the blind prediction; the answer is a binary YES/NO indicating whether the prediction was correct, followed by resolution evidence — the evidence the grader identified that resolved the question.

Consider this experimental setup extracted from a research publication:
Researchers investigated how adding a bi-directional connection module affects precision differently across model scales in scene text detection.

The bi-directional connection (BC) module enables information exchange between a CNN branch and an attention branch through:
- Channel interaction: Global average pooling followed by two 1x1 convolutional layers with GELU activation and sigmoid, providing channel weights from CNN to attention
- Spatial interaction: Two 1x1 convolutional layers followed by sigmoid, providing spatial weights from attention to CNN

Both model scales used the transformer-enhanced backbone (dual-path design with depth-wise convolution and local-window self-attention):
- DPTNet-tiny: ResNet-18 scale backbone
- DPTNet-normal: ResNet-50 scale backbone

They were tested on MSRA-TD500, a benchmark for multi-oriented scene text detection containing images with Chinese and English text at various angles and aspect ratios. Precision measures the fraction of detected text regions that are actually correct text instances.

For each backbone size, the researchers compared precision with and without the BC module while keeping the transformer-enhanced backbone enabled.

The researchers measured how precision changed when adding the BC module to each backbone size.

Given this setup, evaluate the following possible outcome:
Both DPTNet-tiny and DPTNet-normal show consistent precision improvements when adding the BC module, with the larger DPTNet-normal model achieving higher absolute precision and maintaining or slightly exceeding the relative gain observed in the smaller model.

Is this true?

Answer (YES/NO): NO